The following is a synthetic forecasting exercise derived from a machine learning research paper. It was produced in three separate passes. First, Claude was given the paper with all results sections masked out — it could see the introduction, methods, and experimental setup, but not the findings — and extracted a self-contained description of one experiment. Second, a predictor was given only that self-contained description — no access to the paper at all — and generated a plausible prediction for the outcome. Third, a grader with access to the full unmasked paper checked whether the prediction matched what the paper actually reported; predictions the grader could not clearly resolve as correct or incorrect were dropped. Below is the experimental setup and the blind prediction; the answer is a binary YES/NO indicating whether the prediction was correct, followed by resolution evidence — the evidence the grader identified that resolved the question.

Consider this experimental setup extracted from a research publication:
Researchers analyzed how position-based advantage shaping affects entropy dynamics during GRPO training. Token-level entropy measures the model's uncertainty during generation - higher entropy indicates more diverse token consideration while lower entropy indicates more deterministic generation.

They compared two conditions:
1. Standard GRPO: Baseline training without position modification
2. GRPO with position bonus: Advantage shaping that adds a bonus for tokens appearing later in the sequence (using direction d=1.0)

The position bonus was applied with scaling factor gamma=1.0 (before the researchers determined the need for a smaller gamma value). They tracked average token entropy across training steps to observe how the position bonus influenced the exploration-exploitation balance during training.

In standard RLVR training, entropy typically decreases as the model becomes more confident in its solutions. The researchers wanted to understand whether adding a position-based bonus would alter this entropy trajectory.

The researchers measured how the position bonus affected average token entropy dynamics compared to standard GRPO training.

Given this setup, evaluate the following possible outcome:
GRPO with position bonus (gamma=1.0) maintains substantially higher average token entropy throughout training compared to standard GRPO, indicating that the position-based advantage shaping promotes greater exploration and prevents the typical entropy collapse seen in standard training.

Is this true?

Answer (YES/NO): YES